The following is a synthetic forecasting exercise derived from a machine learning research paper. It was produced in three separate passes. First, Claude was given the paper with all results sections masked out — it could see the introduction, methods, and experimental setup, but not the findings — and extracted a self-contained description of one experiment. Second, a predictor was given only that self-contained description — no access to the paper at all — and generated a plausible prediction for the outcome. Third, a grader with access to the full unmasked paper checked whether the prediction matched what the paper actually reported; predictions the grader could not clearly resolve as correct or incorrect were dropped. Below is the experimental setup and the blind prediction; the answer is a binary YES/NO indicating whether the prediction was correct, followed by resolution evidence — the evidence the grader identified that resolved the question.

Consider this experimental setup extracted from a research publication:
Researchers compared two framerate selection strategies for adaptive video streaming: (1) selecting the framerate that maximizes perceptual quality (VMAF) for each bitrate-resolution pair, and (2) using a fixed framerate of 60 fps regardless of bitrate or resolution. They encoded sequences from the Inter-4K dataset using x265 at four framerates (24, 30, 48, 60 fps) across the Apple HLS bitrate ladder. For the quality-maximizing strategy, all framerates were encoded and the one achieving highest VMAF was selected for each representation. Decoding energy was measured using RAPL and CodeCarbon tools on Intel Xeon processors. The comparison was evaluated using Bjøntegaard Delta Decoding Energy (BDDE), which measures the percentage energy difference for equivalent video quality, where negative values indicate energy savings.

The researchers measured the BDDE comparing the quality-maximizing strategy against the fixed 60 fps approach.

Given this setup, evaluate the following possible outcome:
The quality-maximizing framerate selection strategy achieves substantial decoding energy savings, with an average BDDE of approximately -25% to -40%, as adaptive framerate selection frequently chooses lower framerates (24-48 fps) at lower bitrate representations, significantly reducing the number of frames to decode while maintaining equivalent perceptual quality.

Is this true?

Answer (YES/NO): NO